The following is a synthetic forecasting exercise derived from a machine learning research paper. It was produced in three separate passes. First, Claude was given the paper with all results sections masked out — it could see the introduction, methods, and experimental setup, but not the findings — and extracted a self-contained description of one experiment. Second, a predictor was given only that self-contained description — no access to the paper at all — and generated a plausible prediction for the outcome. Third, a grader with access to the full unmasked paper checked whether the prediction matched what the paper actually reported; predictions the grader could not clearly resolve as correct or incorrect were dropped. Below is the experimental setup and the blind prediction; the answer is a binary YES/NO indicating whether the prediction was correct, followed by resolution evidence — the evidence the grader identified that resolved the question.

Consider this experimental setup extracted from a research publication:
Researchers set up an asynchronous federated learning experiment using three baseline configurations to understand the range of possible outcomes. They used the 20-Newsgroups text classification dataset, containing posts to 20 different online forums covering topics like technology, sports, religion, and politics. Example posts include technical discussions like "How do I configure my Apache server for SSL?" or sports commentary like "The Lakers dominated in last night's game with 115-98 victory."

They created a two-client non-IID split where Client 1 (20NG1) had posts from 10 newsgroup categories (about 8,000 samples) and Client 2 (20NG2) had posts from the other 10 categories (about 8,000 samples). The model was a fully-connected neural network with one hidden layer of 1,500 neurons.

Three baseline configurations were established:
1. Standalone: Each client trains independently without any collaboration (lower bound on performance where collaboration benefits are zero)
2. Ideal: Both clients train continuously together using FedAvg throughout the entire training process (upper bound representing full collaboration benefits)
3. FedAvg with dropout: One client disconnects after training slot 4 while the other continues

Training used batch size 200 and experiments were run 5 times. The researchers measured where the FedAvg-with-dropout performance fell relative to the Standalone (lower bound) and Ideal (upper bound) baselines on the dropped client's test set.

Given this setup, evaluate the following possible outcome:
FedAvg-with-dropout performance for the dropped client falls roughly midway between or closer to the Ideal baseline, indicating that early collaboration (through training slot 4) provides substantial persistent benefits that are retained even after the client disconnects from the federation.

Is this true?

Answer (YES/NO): NO